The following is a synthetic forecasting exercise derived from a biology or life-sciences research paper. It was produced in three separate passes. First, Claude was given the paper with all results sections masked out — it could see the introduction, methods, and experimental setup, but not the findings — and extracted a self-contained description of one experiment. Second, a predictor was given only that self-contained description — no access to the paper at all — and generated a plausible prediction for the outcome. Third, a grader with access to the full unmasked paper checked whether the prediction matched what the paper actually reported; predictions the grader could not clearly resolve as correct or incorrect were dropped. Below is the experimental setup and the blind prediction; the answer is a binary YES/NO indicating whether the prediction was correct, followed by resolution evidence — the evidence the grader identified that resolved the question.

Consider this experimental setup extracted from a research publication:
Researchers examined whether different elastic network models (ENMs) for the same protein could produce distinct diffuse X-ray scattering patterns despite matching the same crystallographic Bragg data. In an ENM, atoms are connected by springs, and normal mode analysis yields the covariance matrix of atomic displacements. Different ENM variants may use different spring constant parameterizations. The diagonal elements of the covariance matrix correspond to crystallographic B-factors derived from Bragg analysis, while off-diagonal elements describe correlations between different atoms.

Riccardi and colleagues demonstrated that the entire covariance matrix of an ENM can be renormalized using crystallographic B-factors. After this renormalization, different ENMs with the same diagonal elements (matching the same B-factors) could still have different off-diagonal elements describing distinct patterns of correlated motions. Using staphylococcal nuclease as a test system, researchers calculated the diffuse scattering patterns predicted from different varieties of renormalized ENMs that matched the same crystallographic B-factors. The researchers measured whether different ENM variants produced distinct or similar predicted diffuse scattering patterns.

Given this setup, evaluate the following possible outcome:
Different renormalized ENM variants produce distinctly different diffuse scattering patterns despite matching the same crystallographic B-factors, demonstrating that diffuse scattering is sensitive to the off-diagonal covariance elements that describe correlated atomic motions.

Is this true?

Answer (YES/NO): YES